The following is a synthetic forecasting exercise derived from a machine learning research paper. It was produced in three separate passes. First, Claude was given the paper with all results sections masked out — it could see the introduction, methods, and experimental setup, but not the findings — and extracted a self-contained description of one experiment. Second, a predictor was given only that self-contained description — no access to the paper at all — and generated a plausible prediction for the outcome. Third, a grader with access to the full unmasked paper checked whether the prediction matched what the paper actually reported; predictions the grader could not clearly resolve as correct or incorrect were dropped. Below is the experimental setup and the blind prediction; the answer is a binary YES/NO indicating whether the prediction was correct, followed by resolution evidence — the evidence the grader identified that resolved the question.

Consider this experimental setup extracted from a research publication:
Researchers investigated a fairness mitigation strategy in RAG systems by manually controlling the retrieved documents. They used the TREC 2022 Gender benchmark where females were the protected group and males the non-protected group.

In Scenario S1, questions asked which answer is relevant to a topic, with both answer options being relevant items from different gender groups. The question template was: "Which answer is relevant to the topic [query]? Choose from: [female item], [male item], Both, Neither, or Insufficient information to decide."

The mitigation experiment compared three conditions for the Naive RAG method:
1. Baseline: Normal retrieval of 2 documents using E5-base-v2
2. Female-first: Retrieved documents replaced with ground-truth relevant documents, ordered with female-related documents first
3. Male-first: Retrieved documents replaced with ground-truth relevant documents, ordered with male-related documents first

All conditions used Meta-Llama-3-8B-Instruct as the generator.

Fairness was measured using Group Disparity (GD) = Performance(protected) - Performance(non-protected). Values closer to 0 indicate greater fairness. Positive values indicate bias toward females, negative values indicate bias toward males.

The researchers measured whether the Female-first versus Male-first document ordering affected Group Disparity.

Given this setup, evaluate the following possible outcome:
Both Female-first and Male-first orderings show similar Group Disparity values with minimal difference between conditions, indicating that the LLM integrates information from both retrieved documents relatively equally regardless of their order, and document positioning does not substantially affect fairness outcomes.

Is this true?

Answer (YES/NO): NO